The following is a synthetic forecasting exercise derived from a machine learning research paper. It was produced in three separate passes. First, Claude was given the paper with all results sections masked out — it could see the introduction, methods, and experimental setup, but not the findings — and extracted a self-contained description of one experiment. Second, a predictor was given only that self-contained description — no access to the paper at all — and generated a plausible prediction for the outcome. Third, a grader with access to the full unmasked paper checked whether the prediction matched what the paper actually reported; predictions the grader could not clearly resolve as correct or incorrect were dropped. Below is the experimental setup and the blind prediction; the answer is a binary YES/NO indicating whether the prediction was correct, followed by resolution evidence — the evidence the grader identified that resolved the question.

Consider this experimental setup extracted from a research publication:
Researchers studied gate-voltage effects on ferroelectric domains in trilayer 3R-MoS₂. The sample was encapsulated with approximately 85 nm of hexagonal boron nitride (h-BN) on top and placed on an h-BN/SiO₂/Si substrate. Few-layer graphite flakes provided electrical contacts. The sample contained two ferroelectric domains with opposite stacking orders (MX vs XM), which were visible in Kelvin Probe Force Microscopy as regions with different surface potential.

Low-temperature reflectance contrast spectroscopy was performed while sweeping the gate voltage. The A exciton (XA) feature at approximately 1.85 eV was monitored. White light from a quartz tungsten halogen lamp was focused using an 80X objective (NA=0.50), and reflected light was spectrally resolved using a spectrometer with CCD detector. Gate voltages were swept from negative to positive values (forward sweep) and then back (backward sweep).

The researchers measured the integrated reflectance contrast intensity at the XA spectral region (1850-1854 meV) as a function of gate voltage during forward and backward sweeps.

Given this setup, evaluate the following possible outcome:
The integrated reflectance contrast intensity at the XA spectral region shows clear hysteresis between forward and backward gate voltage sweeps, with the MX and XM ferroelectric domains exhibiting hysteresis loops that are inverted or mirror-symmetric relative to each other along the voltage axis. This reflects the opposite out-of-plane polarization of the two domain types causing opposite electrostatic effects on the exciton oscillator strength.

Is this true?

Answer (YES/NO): NO